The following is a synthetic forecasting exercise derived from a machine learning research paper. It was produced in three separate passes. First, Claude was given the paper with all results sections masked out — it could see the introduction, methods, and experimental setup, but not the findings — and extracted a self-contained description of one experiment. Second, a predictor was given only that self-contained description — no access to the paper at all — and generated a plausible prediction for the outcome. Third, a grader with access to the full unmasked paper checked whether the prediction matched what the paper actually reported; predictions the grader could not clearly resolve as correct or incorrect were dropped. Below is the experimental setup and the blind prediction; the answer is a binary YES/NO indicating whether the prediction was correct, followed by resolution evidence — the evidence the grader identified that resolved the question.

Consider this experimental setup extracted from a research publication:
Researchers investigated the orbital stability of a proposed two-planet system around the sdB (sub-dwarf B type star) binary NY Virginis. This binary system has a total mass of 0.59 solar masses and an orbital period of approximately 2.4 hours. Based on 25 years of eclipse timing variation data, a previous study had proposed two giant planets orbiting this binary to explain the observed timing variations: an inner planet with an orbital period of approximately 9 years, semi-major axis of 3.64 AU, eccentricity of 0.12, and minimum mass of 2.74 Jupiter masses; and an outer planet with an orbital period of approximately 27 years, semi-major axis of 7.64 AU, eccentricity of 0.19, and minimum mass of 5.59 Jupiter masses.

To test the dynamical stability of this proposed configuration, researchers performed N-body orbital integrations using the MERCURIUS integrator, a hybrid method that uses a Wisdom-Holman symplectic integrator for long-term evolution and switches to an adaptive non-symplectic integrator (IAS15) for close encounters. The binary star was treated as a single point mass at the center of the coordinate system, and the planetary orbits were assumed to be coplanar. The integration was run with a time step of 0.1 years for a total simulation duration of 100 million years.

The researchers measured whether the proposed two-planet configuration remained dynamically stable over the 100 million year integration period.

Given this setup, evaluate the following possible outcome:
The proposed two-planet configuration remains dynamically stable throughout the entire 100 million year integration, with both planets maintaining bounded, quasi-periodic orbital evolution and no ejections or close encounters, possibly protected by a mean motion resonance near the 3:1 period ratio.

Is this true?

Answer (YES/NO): NO